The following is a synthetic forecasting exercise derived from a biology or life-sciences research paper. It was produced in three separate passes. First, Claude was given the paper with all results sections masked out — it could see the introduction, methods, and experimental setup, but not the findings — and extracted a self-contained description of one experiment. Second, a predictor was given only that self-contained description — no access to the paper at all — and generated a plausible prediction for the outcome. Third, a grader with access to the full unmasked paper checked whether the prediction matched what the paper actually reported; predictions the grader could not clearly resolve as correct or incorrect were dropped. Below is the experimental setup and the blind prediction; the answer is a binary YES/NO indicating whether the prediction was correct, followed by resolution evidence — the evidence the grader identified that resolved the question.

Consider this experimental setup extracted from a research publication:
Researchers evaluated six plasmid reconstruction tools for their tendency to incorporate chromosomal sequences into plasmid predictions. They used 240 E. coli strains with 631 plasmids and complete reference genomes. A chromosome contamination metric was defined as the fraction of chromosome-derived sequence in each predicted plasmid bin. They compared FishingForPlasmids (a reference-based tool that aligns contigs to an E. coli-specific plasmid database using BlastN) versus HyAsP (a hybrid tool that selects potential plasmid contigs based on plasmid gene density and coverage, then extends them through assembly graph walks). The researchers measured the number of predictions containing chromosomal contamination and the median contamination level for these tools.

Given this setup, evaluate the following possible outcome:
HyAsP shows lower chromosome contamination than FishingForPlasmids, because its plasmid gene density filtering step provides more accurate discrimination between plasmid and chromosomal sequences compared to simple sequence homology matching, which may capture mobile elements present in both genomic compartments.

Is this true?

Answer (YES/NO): NO